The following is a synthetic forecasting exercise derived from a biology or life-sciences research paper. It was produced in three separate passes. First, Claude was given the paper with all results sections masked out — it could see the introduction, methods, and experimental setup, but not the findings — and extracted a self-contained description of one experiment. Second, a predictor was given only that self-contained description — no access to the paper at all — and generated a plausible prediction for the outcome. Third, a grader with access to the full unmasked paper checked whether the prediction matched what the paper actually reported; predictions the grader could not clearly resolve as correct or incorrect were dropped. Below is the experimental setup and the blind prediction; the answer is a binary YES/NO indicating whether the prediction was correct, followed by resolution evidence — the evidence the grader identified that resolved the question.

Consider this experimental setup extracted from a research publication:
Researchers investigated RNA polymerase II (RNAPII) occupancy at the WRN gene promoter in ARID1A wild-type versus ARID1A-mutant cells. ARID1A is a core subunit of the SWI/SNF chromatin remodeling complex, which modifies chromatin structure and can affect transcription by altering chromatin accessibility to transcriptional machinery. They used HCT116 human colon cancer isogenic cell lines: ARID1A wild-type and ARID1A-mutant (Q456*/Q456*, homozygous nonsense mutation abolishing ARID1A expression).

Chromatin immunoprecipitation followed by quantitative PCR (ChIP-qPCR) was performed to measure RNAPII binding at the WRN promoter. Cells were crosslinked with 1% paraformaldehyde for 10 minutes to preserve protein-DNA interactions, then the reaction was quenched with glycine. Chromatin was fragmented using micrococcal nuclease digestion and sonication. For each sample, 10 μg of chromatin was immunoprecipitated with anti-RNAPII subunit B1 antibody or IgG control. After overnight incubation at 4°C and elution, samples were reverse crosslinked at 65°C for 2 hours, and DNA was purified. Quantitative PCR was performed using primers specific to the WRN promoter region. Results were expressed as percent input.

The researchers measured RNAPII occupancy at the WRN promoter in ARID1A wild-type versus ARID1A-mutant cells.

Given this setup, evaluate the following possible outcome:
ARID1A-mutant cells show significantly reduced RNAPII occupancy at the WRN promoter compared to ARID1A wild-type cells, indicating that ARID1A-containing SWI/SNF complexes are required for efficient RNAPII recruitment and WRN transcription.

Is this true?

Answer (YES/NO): YES